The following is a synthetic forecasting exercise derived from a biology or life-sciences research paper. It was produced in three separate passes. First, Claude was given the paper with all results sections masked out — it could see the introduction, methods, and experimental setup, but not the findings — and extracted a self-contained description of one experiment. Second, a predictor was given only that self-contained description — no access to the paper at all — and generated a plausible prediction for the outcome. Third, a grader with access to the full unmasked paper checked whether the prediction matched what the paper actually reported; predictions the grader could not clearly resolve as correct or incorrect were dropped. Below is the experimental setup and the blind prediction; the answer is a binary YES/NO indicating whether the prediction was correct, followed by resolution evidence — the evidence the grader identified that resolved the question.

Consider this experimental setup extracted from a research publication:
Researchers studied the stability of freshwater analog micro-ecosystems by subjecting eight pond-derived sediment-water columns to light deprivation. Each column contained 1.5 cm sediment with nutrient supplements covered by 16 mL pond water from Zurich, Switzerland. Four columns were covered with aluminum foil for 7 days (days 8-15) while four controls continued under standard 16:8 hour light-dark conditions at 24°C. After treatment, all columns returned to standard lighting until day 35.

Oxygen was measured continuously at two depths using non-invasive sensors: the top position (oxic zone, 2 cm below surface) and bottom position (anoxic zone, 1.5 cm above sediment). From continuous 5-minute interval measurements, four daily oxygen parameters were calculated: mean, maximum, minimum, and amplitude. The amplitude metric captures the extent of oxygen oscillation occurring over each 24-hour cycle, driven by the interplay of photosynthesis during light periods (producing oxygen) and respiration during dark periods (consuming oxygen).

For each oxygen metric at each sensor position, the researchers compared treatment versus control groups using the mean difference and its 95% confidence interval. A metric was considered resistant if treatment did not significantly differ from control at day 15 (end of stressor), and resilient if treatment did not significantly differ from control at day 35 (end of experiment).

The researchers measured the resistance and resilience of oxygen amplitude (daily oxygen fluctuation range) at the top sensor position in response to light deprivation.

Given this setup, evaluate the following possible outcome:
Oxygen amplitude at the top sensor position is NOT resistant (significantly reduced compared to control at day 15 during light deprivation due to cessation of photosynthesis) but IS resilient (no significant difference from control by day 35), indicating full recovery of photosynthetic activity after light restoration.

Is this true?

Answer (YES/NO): NO